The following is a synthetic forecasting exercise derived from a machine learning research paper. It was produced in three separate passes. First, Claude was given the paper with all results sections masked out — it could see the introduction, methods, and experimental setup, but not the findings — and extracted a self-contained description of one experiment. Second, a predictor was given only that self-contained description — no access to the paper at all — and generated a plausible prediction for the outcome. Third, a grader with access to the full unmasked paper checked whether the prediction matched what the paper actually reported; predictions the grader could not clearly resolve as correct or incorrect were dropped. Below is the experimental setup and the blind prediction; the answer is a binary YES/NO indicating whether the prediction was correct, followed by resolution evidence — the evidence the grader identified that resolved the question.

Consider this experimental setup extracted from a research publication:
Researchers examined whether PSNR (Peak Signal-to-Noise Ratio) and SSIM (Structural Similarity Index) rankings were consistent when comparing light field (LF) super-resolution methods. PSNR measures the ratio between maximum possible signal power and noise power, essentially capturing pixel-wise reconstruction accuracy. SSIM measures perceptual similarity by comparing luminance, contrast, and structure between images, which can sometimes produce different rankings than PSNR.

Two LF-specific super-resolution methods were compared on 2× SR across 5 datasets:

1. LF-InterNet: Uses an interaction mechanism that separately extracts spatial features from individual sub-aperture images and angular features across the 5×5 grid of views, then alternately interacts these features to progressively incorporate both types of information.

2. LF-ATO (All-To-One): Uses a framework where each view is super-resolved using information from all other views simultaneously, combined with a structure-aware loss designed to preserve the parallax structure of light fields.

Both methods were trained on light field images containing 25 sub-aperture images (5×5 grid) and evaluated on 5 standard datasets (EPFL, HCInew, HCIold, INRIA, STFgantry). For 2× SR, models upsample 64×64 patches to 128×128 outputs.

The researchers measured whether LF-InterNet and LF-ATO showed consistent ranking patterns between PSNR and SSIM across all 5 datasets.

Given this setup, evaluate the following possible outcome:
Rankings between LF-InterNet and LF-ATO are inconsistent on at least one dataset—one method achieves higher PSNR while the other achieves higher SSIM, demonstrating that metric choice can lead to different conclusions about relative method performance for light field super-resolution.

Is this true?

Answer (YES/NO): YES